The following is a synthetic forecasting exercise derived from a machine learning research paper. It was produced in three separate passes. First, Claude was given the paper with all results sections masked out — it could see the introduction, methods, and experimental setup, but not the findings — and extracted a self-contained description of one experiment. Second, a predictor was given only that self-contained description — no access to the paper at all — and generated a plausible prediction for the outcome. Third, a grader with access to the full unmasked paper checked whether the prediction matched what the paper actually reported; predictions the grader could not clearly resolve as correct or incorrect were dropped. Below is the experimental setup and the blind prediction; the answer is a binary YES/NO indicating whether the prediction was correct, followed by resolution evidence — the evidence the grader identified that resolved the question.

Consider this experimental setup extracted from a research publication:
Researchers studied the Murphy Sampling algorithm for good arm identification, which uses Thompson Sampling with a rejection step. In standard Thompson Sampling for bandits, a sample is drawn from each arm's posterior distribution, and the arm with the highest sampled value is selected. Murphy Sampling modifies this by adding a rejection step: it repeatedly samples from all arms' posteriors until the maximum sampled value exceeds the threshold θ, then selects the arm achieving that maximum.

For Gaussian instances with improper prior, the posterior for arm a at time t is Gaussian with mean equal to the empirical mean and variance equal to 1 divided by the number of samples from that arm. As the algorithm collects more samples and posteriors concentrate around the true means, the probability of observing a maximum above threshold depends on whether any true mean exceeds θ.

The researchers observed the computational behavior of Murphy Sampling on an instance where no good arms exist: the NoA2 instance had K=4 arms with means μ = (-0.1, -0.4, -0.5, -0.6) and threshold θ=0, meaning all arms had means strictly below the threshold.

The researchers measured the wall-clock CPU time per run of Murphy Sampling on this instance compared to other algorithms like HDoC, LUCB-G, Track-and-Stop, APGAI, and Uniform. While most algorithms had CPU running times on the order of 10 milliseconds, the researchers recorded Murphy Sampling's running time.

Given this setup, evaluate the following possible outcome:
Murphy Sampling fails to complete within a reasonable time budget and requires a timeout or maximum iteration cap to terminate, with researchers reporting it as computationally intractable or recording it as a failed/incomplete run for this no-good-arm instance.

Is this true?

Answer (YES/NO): NO